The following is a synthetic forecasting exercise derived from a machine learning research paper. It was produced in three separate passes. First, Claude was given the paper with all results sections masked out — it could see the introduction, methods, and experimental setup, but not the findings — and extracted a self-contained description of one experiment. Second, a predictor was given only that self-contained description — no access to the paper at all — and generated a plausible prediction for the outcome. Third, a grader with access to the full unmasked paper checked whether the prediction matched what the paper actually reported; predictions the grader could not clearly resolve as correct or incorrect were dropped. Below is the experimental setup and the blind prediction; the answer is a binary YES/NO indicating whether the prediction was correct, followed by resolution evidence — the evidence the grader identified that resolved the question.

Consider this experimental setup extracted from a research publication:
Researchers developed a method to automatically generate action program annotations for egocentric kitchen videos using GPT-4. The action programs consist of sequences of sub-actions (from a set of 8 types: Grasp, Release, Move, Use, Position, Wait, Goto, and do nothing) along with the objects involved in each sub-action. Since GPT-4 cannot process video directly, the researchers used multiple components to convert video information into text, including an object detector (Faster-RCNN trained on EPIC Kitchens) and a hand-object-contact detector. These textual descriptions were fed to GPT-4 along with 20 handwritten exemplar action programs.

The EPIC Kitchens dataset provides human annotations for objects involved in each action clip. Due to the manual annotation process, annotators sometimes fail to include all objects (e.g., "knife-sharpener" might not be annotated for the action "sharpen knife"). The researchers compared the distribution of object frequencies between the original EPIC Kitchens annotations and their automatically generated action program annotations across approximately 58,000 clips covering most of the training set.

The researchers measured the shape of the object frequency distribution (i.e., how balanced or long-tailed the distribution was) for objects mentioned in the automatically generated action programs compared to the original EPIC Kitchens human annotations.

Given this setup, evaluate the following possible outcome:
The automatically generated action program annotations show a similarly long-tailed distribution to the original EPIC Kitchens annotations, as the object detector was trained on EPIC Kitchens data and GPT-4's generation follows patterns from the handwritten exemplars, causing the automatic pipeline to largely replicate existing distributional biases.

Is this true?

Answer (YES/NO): NO